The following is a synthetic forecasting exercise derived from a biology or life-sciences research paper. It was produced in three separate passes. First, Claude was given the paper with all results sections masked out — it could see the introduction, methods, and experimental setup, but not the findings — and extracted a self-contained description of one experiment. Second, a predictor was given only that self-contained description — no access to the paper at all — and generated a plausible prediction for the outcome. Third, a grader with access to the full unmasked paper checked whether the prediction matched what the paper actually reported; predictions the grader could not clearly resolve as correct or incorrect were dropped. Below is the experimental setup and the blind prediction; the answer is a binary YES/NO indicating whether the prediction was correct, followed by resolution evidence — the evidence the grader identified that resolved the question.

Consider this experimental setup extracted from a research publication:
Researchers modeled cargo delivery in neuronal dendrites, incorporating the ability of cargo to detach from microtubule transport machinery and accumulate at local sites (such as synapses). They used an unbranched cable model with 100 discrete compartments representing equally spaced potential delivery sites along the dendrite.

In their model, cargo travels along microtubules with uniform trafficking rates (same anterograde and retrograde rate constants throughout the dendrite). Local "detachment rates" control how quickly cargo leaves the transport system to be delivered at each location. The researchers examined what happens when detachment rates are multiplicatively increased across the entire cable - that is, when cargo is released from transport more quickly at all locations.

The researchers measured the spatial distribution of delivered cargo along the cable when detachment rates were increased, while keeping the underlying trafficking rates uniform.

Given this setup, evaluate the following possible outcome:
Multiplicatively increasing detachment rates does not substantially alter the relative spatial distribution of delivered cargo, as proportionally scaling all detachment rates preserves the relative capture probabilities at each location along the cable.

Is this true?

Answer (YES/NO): NO